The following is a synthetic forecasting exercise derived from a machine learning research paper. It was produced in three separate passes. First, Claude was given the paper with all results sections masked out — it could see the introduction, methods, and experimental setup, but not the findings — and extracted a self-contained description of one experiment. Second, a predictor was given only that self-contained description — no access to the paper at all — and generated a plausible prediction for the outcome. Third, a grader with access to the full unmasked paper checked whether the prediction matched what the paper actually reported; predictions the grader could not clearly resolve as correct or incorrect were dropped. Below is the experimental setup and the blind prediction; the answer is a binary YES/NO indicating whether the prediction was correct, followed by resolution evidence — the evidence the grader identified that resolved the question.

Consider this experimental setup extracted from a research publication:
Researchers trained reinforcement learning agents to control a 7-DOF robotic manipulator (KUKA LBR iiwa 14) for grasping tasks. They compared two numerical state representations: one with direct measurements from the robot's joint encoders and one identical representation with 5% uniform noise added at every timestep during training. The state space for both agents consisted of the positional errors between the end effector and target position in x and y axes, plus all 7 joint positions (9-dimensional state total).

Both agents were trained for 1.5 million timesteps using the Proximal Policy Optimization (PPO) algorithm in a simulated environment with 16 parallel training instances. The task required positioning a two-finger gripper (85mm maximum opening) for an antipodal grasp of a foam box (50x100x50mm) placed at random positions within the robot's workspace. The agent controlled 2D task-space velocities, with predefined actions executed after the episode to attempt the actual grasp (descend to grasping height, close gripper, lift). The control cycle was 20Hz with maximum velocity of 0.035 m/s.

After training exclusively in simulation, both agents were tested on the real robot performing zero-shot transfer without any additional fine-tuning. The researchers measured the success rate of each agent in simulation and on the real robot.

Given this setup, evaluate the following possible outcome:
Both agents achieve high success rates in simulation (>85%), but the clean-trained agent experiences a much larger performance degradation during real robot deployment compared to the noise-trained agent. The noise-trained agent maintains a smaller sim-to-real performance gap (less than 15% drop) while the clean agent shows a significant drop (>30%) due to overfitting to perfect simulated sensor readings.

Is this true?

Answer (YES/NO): NO